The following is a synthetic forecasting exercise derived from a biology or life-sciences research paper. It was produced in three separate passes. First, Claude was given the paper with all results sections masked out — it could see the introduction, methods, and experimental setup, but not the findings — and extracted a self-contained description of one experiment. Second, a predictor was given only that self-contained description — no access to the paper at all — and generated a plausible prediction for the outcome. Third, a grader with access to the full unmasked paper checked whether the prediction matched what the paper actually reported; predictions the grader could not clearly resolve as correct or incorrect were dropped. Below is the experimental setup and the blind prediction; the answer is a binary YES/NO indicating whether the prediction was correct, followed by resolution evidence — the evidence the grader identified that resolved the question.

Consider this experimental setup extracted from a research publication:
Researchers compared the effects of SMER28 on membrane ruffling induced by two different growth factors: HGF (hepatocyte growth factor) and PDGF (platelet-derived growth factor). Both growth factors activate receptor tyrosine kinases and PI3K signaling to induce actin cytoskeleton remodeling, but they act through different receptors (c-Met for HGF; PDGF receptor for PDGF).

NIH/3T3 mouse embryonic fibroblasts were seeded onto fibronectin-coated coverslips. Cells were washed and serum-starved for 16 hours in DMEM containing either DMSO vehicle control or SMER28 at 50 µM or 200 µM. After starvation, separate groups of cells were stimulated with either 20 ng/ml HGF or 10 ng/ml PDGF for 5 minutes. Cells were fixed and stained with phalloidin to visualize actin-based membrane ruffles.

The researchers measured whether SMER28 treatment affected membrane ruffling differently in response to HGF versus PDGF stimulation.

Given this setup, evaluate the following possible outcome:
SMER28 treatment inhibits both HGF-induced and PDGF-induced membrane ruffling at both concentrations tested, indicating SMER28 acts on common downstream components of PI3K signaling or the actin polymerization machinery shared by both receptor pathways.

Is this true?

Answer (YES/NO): YES